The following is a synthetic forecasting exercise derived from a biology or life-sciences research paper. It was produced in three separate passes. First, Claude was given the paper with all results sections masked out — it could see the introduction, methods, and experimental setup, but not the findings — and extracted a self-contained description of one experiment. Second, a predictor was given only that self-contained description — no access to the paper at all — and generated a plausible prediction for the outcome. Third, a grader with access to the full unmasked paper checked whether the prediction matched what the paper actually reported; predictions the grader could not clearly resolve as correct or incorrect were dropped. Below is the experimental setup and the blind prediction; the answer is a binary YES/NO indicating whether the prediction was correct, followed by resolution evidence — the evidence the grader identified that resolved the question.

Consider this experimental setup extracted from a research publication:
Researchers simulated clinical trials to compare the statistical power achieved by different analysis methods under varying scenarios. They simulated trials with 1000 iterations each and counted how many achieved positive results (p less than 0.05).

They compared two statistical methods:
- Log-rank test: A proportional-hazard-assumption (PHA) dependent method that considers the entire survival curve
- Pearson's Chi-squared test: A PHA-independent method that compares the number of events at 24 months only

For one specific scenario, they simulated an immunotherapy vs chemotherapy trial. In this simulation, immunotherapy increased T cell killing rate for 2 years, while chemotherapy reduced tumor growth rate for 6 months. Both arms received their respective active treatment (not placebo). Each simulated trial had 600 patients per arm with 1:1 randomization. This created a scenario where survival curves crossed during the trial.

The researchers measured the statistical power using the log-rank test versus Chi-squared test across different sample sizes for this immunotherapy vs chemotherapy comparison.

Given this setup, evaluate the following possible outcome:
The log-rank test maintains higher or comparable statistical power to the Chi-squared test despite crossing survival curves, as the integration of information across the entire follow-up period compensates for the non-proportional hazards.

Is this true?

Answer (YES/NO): NO